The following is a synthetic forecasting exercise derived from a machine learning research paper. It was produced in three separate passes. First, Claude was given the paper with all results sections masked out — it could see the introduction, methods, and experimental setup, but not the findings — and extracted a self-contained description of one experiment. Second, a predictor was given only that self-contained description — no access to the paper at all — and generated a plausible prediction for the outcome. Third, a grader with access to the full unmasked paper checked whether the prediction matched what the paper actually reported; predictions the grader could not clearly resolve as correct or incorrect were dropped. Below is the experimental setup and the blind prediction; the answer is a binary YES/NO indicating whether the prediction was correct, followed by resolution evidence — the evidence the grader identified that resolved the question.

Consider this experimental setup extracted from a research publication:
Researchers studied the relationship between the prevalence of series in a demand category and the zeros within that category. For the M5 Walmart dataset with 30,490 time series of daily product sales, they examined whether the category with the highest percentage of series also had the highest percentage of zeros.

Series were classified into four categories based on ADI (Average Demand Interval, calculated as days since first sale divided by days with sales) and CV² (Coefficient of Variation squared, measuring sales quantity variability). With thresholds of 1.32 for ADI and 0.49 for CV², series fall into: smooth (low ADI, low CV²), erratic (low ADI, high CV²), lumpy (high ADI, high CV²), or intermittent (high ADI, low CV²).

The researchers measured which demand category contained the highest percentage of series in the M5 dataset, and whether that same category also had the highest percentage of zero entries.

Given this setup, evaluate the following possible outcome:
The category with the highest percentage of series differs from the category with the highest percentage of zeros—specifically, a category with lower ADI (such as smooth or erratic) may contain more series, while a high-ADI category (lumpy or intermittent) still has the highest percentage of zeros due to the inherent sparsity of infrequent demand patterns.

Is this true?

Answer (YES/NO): NO